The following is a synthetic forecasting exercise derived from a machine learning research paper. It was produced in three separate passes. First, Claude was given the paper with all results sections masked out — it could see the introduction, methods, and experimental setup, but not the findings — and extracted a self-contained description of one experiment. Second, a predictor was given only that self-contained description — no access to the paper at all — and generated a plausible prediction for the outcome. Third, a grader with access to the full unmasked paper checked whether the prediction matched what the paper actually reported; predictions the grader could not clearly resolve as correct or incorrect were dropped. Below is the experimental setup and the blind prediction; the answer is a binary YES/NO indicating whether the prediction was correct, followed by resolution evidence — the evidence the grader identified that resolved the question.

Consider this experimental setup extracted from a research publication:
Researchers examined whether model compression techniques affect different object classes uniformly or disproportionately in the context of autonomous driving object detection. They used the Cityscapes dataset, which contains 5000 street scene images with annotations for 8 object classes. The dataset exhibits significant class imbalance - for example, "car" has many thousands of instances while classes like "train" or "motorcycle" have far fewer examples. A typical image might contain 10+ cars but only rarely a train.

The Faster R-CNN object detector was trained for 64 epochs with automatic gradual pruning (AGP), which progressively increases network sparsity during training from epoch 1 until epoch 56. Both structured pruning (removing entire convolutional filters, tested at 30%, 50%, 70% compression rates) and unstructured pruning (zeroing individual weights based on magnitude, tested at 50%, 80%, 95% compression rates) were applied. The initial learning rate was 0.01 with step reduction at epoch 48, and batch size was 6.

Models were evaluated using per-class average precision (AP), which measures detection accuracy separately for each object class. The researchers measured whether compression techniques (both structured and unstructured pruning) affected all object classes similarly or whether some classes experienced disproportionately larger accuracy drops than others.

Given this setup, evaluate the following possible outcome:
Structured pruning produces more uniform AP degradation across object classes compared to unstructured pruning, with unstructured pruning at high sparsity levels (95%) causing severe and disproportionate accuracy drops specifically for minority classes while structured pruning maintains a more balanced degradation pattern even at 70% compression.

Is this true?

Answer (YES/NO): NO